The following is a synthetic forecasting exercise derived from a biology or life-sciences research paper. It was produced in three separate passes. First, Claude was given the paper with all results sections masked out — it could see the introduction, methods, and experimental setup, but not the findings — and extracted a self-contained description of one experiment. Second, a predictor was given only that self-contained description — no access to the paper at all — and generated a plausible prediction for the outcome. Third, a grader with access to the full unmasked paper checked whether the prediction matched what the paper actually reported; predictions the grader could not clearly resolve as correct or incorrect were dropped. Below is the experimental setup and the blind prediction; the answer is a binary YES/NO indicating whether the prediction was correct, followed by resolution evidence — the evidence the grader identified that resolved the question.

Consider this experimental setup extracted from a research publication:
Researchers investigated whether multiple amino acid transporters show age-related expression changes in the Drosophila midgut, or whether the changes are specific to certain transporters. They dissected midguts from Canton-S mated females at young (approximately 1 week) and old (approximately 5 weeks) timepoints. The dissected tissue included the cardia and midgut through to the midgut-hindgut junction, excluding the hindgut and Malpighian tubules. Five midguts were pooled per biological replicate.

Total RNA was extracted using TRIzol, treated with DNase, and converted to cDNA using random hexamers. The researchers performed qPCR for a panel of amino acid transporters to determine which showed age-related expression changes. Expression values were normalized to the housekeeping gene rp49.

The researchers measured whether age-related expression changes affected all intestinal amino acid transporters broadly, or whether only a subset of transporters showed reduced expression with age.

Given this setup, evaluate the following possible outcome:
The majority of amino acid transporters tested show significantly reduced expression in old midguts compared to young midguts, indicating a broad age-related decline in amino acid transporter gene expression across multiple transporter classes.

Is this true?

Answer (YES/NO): NO